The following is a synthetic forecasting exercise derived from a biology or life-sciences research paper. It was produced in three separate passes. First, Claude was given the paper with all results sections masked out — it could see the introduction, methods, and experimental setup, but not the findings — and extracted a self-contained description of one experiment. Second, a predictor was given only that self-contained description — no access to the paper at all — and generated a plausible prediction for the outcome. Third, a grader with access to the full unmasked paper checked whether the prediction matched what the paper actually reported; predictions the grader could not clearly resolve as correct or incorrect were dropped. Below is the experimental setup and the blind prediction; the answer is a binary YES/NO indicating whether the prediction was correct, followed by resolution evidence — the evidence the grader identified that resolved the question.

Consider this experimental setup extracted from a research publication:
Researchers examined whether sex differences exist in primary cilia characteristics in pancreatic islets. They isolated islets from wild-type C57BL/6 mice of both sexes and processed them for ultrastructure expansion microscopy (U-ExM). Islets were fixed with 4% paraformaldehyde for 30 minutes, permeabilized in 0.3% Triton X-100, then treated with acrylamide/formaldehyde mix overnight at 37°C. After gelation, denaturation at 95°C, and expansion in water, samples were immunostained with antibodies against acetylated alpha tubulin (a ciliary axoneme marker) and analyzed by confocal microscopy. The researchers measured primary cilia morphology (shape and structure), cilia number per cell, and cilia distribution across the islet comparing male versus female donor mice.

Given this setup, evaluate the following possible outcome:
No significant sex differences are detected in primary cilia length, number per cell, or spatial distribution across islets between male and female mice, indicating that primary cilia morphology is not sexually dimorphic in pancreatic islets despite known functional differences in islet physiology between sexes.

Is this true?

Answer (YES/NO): YES